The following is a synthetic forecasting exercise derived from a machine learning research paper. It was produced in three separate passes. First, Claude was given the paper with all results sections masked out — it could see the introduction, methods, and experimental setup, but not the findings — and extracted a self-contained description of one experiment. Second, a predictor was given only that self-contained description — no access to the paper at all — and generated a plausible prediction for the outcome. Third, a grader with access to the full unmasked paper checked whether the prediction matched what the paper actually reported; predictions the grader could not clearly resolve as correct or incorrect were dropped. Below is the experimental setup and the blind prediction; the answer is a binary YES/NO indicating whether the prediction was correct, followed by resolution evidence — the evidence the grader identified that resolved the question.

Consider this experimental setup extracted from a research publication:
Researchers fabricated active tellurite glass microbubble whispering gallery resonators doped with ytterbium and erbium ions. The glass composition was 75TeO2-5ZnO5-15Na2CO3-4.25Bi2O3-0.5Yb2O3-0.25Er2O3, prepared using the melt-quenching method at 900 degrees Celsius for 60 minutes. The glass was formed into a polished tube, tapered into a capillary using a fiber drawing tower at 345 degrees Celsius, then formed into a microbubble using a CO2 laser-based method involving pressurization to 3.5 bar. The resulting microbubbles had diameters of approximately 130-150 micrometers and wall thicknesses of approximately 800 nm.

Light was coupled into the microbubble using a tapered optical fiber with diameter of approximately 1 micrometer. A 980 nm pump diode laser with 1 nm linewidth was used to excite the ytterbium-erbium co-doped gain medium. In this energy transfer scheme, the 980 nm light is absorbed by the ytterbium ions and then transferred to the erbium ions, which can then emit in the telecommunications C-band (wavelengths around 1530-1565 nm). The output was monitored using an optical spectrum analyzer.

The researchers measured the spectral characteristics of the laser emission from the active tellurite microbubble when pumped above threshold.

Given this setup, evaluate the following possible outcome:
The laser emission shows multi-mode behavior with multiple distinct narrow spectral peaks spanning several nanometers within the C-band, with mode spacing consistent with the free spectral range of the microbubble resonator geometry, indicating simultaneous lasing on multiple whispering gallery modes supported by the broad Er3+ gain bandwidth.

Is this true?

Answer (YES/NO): NO